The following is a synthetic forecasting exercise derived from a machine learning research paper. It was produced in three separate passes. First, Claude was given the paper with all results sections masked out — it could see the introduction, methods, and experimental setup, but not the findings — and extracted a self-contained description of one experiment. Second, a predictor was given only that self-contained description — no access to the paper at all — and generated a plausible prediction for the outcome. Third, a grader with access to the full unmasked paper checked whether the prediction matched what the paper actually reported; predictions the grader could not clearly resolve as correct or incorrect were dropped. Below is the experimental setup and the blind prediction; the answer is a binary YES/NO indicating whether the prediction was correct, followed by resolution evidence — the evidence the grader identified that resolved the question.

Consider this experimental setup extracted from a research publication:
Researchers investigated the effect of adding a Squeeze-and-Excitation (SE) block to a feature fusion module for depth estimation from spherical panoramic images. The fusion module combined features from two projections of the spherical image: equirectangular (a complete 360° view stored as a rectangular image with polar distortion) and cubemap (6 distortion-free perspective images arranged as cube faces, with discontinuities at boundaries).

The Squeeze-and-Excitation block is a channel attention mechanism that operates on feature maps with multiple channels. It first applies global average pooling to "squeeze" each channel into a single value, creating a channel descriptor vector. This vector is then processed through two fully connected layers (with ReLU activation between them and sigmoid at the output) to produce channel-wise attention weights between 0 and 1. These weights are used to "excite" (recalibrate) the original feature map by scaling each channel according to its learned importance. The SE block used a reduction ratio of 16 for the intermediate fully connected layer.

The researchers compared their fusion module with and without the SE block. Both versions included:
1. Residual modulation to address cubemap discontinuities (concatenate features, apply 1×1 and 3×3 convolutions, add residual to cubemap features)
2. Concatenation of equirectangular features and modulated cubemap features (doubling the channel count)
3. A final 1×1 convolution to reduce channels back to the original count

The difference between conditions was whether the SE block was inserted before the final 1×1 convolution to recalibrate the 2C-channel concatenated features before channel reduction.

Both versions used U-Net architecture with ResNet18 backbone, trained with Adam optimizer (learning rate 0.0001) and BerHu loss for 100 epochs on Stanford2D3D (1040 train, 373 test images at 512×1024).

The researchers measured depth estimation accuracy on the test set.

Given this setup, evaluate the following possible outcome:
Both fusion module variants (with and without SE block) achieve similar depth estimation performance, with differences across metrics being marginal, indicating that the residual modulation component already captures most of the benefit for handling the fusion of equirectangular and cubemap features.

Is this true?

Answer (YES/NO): NO